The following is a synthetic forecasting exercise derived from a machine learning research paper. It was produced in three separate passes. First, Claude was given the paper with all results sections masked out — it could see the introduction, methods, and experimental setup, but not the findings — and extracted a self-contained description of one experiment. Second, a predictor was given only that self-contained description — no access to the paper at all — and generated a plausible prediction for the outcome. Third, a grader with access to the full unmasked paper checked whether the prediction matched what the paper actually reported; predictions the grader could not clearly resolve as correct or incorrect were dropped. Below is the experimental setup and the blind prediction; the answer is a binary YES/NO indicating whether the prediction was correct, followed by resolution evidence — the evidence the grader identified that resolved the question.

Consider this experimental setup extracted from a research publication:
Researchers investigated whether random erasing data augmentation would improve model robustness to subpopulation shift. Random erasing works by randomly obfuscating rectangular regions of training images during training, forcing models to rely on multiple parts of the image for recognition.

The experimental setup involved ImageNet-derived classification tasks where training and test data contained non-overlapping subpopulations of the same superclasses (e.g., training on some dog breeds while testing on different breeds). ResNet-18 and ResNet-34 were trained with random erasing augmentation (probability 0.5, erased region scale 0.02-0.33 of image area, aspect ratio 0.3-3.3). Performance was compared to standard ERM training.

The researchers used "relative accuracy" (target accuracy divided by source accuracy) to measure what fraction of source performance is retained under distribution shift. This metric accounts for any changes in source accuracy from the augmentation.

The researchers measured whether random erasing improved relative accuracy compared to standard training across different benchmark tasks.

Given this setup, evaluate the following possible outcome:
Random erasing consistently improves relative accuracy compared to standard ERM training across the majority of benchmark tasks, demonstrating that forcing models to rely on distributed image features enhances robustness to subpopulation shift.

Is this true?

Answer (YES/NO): NO